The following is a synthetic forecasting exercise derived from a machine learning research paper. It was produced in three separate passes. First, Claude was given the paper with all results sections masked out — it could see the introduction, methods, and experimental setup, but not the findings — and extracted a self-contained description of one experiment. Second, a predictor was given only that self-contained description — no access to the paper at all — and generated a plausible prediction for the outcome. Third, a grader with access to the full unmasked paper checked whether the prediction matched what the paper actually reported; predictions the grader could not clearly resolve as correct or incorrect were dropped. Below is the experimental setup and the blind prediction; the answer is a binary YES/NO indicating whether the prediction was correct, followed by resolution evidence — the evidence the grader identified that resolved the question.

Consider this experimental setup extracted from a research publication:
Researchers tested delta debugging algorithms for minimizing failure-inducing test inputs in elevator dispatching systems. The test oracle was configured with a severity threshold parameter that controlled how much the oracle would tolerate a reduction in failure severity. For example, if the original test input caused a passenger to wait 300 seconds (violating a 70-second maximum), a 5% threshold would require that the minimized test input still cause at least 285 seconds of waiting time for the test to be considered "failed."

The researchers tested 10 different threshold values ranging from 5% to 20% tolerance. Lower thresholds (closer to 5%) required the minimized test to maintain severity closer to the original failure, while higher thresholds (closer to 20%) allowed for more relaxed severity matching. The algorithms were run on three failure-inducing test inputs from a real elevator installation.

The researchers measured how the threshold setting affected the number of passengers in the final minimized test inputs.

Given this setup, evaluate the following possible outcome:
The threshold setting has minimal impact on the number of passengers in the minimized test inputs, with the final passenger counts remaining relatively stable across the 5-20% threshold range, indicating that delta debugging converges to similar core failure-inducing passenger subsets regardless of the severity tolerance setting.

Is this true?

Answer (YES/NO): NO